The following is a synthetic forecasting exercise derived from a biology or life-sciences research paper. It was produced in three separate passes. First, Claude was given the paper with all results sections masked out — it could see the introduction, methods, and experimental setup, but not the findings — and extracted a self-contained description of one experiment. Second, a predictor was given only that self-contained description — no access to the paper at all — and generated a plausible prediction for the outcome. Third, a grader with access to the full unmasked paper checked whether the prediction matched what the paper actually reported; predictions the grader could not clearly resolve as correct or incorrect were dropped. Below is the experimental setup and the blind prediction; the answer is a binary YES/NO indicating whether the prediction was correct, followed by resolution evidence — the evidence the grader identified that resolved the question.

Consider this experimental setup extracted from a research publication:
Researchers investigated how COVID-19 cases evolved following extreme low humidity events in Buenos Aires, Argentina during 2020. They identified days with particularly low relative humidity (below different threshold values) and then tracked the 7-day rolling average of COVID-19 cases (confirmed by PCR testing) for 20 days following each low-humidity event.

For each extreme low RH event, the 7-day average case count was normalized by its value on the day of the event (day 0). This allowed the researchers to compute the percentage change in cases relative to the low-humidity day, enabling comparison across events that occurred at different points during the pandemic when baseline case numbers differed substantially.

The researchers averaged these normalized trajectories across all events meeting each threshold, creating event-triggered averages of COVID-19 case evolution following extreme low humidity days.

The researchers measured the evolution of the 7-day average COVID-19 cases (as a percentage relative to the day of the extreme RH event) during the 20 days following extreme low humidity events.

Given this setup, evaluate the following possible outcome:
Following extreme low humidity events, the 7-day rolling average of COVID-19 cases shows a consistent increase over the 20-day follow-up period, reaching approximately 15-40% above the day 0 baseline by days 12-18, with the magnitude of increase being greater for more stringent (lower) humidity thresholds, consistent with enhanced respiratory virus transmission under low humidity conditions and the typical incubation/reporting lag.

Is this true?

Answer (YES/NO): NO